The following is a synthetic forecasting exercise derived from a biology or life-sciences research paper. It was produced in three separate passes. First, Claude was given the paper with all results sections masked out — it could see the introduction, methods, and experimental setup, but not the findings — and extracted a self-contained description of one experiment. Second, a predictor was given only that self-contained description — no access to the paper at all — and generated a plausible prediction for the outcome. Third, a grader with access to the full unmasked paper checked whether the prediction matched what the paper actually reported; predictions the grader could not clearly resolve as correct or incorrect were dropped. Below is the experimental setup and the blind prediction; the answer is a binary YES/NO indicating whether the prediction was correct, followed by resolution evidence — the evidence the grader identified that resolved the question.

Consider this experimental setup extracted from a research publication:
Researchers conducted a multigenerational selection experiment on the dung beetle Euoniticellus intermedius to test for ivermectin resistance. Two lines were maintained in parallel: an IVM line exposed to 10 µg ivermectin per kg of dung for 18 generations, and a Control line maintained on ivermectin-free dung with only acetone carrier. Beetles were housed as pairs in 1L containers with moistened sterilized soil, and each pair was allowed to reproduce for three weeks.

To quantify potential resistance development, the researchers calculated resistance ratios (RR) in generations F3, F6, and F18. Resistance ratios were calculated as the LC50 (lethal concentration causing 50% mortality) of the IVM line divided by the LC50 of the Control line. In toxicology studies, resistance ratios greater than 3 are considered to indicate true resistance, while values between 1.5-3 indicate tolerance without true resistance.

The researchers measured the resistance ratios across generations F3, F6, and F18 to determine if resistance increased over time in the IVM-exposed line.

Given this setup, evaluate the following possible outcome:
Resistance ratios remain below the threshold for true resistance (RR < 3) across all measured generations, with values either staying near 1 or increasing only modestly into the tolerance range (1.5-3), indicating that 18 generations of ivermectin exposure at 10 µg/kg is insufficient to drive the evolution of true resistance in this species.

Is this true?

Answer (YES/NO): NO